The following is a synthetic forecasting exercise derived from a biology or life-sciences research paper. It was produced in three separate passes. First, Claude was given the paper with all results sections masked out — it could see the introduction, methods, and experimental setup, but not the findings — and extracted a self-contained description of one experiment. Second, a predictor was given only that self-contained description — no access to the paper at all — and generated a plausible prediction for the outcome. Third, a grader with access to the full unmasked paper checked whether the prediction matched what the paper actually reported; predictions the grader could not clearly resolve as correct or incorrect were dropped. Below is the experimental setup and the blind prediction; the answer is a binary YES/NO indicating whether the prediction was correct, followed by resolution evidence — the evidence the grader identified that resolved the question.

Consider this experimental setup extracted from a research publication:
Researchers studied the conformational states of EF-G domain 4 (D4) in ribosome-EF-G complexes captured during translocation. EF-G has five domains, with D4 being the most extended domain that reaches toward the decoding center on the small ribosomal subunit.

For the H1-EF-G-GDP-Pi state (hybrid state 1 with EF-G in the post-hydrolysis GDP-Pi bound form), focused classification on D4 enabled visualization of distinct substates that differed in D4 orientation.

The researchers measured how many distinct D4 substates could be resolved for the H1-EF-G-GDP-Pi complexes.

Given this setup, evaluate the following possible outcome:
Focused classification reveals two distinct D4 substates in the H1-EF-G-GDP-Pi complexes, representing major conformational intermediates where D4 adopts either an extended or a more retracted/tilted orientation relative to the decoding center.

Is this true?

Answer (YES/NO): NO